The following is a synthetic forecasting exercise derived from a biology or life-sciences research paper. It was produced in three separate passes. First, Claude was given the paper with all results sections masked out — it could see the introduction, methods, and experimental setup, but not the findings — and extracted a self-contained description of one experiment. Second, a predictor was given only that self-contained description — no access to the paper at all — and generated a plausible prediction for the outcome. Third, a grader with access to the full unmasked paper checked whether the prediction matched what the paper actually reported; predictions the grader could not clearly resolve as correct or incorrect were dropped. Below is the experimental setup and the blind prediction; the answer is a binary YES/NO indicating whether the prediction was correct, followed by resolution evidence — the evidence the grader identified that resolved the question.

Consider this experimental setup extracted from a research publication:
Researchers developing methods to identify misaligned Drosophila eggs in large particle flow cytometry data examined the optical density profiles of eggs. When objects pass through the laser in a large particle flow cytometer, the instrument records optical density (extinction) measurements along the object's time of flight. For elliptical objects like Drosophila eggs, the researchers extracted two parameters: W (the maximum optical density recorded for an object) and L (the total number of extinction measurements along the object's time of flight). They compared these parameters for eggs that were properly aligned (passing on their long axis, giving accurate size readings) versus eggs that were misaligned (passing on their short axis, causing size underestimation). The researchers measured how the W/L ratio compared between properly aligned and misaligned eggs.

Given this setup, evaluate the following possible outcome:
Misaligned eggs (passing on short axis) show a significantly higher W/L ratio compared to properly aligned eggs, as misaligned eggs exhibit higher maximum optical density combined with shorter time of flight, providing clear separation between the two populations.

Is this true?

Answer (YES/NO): YES